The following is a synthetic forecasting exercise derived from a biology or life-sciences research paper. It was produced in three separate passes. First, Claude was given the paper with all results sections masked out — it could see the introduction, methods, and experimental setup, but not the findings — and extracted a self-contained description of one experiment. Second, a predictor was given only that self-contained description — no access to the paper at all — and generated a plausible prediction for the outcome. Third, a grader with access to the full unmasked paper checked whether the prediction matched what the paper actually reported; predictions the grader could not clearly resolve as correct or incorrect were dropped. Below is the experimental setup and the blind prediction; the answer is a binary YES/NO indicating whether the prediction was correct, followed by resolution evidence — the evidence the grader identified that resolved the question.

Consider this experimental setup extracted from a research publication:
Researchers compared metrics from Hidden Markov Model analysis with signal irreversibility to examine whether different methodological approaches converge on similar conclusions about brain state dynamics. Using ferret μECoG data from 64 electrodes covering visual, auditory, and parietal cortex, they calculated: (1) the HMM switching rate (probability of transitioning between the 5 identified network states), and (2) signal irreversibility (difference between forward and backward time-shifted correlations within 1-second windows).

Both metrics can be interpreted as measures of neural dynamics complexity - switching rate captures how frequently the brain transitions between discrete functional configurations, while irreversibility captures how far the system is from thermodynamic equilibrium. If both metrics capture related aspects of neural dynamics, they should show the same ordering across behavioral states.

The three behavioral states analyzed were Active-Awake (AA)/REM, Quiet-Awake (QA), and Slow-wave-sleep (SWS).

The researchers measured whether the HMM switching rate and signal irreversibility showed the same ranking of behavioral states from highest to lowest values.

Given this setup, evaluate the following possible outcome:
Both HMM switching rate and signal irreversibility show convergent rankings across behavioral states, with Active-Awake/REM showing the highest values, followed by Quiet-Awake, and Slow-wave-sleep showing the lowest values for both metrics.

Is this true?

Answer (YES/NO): YES